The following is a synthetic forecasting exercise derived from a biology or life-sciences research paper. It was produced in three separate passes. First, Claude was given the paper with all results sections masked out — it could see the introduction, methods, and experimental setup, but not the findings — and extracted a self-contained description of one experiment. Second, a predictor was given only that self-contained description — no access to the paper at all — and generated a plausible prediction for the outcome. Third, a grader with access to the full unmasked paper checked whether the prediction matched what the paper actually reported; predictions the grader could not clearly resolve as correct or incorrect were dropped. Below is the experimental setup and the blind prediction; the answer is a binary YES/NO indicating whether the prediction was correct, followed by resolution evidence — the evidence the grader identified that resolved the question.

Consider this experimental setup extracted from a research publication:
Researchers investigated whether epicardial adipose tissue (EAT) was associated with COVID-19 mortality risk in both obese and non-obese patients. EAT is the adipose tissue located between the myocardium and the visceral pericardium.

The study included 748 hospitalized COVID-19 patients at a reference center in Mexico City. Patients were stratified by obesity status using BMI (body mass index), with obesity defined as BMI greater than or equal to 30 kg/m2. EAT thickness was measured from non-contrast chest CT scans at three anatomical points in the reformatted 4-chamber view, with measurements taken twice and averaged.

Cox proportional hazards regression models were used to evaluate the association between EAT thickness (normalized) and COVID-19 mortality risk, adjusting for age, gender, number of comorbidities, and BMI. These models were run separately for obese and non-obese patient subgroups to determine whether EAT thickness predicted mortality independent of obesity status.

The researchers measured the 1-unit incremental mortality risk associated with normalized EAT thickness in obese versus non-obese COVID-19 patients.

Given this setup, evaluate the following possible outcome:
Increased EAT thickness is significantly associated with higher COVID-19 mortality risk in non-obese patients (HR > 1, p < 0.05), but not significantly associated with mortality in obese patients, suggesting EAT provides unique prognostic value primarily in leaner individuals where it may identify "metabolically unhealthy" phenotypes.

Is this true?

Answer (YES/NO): NO